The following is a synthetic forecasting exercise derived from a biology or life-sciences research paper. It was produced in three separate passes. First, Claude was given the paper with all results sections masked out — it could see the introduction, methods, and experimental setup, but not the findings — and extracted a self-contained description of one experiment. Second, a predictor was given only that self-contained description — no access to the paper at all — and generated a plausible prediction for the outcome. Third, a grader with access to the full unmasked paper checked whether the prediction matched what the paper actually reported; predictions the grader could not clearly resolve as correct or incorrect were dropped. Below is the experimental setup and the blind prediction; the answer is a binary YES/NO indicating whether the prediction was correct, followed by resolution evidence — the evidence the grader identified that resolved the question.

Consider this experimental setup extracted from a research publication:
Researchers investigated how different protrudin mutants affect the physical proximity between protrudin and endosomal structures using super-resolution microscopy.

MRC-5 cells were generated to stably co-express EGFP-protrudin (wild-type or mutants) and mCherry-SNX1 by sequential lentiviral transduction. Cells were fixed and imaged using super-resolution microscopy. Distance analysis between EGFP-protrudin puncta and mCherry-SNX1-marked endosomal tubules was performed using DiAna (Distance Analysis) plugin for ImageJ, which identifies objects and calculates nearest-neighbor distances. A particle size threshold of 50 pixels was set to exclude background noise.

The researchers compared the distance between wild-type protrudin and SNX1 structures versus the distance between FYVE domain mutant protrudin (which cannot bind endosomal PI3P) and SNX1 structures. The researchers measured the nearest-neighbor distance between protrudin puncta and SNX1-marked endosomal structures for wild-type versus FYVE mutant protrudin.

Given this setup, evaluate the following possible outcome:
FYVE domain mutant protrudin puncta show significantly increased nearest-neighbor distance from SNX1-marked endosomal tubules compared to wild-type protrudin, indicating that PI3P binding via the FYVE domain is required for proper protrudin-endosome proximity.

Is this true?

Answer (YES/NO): YES